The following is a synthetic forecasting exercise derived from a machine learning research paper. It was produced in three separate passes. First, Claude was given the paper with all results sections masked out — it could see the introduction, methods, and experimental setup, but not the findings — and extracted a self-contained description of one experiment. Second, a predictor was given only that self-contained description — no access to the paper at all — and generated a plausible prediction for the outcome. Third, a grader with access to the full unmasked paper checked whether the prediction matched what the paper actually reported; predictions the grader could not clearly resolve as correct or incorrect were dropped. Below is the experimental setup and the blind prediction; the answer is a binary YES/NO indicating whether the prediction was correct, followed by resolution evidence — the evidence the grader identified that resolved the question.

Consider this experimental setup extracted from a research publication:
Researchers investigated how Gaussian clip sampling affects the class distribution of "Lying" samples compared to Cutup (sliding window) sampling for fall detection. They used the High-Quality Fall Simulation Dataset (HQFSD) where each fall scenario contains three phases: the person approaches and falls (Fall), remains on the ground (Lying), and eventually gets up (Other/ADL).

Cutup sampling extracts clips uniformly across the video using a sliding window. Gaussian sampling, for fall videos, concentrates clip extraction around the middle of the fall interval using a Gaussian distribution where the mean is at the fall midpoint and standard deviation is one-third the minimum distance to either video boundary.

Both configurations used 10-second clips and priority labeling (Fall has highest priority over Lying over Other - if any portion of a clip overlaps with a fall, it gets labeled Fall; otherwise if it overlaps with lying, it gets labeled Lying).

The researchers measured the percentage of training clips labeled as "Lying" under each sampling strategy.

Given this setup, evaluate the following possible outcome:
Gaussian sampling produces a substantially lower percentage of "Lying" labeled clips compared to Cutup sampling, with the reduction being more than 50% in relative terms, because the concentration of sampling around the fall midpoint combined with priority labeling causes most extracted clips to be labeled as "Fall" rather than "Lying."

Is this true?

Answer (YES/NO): YES